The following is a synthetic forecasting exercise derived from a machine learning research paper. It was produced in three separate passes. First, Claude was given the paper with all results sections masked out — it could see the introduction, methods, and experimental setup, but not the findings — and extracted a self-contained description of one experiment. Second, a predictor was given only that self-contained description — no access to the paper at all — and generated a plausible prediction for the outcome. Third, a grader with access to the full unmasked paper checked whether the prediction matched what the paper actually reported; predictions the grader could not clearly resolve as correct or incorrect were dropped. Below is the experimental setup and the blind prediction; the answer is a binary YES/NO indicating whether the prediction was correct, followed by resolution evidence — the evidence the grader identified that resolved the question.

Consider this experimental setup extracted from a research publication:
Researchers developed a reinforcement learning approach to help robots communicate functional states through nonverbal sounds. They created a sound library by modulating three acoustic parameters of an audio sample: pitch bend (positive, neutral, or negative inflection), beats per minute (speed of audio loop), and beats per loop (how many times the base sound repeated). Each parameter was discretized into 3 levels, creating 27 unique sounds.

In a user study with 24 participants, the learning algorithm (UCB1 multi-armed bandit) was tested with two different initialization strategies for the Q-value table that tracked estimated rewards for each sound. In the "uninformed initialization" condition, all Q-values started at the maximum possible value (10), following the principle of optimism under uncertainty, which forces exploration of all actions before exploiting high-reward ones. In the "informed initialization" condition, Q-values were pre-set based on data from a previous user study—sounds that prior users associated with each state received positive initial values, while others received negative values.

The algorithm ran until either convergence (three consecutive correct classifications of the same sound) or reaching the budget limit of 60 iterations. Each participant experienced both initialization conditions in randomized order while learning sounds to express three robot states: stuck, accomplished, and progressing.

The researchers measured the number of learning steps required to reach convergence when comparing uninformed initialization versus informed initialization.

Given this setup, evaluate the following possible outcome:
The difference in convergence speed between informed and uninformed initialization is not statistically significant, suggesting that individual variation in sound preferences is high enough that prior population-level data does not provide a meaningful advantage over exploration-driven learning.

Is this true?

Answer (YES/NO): NO